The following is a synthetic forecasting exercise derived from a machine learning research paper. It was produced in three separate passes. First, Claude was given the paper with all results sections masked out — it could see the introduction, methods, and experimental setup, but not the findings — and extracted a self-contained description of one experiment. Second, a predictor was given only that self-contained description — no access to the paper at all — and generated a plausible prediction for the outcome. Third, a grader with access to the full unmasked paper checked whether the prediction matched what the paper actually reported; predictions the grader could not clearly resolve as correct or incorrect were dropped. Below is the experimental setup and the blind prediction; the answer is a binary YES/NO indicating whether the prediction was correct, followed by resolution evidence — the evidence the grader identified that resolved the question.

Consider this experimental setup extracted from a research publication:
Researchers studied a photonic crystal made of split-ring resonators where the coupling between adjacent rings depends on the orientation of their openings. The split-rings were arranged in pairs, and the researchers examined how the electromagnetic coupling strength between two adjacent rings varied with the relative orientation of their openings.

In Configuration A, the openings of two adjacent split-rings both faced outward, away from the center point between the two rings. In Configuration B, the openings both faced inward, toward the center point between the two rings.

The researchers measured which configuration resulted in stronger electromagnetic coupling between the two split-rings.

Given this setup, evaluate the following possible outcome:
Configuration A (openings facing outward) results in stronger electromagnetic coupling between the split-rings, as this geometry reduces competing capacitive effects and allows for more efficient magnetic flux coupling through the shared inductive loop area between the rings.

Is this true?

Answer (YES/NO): YES